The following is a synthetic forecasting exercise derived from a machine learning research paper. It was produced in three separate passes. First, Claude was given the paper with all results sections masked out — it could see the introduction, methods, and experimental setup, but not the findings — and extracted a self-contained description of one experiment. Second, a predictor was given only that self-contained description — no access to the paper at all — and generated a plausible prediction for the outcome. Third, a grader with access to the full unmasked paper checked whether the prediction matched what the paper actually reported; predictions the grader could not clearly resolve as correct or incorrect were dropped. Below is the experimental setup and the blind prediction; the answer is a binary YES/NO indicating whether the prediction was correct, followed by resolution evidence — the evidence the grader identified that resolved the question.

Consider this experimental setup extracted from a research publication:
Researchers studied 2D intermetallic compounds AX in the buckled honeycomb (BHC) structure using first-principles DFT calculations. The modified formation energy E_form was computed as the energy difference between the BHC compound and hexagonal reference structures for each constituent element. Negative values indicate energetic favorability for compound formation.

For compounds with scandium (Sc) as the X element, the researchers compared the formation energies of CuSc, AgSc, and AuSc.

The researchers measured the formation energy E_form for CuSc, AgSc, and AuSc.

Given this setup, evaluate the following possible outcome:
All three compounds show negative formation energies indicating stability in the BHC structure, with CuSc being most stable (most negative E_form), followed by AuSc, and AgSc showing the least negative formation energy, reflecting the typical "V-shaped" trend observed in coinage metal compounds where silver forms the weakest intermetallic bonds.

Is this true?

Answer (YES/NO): NO